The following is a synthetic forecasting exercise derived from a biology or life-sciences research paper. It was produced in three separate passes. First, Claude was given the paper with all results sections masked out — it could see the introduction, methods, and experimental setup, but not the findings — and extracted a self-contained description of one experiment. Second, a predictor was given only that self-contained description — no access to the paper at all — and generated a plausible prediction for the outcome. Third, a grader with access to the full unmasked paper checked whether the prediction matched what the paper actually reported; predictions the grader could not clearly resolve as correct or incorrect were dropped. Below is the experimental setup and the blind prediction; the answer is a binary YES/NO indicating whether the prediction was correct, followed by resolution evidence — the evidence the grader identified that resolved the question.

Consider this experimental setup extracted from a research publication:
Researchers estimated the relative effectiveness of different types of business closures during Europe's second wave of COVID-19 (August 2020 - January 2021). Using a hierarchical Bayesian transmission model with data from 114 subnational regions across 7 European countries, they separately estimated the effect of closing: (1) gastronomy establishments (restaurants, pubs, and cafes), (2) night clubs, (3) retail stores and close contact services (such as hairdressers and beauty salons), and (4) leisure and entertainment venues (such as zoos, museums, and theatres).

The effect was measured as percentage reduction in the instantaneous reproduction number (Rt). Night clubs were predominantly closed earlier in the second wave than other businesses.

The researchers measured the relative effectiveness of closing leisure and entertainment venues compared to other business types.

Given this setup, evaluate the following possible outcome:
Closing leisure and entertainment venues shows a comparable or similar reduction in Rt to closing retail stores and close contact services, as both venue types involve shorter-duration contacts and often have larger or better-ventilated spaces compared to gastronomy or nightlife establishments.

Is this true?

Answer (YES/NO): NO